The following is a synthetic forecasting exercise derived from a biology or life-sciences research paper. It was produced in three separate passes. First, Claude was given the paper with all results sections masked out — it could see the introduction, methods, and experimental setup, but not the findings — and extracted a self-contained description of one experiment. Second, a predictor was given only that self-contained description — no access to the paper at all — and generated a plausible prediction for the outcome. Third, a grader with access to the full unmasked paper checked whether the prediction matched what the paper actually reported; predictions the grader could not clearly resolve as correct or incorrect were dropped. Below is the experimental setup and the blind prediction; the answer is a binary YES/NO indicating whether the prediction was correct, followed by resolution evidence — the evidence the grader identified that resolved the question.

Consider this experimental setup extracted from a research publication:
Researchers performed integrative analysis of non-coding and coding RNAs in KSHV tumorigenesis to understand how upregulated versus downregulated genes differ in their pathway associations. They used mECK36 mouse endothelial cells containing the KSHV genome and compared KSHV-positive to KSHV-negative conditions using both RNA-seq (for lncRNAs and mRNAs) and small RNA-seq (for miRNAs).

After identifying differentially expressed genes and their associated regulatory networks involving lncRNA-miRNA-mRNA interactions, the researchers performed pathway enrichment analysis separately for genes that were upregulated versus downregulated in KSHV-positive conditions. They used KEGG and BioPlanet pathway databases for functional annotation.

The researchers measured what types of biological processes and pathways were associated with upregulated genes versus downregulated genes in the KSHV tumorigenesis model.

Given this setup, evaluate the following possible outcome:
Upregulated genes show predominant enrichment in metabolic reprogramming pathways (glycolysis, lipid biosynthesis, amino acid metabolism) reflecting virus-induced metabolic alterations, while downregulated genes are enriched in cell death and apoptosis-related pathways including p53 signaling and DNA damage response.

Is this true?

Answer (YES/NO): NO